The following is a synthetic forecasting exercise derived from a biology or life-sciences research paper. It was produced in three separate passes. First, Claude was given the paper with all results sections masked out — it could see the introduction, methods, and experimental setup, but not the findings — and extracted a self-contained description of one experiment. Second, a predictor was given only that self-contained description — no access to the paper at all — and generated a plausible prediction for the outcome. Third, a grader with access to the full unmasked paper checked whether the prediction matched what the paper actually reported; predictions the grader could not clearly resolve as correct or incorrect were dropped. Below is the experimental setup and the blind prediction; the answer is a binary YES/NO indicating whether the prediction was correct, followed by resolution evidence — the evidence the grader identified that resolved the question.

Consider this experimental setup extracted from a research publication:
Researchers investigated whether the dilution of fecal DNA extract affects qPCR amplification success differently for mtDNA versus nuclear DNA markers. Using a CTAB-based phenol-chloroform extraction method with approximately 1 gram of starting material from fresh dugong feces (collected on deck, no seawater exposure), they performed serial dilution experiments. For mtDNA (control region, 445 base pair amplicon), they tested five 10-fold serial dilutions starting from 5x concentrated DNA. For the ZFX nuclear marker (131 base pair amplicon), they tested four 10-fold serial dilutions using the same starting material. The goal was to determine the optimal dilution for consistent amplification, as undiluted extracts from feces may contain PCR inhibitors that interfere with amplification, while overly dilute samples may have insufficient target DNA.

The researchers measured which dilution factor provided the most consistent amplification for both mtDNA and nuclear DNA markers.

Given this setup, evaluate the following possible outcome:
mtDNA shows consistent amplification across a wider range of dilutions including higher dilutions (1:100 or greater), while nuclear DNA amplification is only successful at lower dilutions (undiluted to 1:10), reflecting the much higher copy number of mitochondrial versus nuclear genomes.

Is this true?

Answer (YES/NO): NO